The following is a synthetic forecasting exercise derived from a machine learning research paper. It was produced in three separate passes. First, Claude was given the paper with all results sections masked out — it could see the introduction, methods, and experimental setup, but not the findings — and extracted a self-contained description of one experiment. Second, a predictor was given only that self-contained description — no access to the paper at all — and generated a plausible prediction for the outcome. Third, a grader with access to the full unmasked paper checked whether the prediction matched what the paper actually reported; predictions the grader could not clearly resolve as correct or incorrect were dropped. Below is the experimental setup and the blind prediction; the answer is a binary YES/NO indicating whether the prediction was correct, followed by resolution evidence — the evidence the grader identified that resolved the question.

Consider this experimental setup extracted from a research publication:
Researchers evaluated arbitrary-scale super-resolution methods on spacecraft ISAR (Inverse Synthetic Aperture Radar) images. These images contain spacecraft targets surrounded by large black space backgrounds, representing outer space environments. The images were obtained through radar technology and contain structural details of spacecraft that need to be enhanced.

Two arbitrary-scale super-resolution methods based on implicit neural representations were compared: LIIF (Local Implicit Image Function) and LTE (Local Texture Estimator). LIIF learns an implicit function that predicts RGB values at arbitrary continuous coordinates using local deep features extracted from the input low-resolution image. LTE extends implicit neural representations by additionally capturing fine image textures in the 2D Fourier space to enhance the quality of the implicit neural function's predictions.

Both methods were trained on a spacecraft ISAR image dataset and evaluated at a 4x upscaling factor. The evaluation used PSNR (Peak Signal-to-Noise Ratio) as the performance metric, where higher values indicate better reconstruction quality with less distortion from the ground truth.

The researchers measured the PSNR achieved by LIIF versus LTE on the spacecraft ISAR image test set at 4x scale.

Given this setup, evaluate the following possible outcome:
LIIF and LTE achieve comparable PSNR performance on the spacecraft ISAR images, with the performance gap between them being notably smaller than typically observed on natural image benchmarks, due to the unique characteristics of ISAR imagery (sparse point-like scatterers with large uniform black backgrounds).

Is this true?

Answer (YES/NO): NO